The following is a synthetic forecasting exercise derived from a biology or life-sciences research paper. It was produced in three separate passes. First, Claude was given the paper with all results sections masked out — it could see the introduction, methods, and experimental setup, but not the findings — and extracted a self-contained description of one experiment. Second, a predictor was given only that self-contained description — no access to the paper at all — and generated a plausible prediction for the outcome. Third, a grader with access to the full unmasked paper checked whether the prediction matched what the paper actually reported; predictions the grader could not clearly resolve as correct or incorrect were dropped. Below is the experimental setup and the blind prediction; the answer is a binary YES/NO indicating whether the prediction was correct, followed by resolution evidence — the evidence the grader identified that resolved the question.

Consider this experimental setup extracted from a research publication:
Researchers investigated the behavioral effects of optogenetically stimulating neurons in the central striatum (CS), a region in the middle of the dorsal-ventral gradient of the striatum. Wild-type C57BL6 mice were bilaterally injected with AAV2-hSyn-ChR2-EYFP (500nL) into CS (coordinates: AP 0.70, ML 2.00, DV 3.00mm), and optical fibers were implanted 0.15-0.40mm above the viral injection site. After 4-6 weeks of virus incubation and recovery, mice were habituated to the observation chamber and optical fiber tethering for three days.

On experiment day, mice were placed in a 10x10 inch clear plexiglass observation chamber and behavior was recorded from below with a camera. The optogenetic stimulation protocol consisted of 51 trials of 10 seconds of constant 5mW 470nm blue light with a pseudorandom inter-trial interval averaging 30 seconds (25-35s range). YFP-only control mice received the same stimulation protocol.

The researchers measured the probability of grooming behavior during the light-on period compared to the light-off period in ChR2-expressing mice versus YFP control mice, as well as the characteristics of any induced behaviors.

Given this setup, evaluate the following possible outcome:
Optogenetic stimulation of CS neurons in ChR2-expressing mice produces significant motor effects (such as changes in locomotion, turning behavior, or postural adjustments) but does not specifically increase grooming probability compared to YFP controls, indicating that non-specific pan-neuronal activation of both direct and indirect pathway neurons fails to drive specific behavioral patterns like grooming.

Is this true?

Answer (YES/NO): NO